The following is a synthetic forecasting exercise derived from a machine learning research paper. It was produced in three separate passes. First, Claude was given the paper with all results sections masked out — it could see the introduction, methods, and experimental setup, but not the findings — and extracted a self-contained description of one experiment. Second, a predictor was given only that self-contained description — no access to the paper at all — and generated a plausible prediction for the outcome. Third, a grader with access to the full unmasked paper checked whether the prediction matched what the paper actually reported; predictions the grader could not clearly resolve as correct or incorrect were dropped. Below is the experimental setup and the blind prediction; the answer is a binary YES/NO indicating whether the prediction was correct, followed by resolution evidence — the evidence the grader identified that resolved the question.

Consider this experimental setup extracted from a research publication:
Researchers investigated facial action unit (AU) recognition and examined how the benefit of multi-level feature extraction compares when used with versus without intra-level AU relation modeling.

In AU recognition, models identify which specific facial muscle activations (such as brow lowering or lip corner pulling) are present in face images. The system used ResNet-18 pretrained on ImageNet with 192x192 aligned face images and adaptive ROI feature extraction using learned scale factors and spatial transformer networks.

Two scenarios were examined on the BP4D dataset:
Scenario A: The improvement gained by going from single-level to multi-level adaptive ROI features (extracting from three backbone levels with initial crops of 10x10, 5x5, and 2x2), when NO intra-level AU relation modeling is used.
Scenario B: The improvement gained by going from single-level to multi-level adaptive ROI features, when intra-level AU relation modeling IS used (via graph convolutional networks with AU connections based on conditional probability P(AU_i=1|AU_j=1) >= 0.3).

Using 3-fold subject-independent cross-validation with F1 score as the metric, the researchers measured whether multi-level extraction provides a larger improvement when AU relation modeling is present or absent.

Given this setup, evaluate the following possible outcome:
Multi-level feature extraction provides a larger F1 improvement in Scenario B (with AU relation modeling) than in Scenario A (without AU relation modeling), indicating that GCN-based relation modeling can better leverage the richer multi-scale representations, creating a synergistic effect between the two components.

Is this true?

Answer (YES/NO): NO